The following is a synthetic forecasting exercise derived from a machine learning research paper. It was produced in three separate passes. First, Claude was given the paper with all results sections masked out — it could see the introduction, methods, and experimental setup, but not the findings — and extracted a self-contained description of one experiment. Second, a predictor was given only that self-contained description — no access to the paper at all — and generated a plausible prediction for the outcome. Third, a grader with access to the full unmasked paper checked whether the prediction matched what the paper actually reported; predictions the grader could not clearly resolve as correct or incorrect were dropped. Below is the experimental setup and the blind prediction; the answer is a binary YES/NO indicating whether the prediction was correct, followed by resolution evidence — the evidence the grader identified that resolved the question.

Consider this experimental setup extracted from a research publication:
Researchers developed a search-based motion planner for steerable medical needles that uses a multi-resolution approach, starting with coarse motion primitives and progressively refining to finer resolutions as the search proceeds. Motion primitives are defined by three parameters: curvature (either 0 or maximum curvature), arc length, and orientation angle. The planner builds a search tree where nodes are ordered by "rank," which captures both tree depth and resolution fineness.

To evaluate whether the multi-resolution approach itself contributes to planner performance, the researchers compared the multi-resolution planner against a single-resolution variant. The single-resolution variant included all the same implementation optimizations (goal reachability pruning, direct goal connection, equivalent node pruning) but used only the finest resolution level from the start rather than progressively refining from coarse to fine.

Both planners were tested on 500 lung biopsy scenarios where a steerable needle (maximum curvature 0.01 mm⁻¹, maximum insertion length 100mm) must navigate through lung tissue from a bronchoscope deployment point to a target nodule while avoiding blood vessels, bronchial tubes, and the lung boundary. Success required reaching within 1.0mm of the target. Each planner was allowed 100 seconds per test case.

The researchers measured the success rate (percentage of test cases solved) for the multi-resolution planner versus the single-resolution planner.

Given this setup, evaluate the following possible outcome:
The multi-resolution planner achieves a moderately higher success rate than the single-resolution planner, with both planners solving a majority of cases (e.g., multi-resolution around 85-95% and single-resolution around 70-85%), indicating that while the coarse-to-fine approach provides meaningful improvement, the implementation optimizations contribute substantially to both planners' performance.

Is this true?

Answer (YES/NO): NO